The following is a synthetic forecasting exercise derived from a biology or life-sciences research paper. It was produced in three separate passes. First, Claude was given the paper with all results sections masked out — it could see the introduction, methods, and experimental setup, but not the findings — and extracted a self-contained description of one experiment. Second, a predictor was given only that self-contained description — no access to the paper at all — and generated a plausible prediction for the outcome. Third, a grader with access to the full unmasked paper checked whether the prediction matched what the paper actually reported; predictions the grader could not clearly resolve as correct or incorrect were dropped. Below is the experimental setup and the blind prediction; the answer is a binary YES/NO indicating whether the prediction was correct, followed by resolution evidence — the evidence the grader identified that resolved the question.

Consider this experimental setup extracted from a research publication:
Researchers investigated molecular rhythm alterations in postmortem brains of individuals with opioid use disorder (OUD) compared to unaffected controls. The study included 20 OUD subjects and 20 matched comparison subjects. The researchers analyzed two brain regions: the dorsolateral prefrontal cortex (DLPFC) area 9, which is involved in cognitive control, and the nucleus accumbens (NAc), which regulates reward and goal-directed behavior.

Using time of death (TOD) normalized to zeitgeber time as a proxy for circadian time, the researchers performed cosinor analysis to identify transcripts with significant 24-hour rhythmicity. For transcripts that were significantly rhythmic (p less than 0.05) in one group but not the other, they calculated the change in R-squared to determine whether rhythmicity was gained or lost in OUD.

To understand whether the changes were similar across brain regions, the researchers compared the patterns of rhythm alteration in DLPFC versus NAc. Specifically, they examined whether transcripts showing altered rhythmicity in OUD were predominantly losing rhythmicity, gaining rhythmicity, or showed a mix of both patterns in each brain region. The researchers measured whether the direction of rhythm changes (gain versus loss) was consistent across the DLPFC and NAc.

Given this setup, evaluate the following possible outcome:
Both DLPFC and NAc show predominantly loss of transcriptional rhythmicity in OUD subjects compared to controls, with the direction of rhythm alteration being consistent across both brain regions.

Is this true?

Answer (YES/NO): NO